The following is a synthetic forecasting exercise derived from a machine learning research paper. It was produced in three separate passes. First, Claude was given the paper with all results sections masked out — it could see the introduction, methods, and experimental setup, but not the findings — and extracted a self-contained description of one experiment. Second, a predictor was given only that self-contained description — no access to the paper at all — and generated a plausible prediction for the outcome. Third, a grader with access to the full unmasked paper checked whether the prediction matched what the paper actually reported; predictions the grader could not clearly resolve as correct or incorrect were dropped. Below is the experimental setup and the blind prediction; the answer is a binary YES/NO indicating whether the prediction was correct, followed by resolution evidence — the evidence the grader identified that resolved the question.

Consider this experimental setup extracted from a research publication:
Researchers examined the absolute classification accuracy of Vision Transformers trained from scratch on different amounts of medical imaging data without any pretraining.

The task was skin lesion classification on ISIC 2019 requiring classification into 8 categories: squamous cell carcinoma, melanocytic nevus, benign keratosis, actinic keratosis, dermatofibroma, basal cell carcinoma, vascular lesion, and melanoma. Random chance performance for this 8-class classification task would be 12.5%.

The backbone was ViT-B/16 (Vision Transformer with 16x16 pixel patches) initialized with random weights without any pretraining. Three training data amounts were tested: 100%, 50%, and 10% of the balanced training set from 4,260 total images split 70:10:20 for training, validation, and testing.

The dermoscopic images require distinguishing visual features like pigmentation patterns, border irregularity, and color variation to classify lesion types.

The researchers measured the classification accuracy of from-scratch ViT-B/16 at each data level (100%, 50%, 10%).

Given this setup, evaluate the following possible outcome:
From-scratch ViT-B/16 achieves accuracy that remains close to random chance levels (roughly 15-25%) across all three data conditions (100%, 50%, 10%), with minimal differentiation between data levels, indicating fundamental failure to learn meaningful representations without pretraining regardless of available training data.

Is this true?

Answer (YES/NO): NO